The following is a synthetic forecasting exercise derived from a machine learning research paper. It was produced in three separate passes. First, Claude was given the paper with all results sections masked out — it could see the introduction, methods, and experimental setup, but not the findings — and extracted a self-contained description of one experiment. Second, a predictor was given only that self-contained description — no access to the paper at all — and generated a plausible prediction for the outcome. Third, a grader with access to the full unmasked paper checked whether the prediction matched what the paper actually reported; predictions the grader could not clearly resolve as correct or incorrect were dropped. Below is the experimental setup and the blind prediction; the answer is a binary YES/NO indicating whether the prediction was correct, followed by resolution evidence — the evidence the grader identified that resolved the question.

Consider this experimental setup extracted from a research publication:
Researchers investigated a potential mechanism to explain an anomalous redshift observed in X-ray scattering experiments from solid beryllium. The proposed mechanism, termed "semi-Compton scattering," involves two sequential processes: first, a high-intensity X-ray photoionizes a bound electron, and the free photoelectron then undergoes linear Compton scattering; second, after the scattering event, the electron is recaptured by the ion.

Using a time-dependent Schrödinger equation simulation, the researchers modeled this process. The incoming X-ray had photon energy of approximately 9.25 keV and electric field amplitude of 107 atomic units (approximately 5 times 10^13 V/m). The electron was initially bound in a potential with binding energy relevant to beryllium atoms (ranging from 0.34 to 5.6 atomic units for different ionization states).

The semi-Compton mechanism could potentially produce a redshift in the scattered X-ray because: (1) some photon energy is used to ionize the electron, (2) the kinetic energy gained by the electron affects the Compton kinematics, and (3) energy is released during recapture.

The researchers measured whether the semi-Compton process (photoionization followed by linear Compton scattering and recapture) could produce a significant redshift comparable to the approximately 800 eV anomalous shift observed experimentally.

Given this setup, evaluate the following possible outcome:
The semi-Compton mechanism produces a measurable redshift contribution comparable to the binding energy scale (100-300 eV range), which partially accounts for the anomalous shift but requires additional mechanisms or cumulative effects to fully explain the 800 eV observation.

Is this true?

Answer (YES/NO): NO